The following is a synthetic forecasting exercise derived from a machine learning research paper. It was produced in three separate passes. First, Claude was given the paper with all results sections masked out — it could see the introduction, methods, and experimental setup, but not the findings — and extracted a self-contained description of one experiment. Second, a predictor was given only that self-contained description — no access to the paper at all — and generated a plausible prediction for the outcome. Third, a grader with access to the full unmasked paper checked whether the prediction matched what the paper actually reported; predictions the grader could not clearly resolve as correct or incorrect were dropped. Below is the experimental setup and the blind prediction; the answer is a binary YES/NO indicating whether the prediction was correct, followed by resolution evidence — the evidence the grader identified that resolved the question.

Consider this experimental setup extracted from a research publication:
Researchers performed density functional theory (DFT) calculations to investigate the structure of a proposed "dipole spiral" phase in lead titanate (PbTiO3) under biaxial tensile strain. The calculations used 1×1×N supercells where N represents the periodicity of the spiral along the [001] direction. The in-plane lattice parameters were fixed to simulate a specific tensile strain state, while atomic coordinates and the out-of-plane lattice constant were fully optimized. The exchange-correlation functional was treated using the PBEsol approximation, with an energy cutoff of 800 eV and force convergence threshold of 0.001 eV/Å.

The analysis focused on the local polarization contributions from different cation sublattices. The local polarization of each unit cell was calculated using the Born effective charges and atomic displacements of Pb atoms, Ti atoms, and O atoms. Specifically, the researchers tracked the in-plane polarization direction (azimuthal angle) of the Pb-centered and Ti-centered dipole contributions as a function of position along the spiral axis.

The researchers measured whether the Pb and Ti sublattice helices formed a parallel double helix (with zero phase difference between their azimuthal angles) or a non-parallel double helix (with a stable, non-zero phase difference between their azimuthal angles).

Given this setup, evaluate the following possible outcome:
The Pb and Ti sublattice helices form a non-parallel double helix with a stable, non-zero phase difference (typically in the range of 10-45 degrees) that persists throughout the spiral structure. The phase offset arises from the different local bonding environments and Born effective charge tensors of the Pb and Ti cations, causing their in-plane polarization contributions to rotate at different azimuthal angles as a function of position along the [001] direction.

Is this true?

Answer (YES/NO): YES